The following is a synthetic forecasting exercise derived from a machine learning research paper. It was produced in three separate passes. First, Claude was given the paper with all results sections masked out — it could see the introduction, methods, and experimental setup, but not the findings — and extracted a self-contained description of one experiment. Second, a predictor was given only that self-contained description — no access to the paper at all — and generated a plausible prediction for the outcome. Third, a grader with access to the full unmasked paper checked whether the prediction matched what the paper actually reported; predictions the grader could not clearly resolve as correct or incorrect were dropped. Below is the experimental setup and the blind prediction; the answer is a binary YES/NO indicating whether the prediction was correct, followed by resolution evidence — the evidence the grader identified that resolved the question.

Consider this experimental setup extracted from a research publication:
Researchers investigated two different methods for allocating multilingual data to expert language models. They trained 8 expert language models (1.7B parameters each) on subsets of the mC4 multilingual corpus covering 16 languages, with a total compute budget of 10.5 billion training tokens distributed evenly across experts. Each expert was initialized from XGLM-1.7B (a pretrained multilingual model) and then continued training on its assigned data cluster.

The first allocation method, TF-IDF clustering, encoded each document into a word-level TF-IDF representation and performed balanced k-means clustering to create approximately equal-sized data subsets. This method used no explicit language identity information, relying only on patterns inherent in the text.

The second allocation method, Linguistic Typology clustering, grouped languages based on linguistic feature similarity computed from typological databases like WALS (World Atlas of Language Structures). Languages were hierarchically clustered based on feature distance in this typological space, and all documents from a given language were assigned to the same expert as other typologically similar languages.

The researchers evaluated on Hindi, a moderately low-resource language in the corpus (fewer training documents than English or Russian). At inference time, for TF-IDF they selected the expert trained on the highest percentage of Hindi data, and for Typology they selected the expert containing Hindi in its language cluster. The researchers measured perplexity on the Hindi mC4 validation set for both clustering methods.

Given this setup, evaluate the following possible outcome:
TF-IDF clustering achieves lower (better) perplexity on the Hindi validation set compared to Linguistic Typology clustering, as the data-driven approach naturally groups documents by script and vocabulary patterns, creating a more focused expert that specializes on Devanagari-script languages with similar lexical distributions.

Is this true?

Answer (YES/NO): NO